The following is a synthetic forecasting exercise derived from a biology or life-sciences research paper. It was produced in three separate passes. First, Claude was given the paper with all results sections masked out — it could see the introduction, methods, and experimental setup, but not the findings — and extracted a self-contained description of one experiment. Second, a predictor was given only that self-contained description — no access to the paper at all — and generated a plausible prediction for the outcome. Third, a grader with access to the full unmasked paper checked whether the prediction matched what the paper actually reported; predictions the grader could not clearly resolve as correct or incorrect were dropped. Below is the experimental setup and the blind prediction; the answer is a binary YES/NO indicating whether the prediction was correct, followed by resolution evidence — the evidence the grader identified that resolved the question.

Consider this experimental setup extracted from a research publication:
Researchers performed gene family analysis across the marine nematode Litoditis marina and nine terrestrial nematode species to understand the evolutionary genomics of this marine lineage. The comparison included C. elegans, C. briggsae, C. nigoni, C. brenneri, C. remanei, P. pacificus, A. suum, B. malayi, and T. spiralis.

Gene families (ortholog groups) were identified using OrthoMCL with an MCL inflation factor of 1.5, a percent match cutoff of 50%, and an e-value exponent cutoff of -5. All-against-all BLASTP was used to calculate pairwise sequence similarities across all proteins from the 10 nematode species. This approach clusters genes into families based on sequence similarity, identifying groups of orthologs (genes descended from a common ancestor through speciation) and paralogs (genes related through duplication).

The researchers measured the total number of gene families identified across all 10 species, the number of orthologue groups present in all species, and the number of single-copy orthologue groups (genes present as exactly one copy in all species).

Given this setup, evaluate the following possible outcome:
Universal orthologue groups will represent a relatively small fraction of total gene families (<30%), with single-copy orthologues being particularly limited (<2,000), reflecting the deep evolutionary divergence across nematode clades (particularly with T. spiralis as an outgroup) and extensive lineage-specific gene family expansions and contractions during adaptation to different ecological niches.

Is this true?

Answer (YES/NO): YES